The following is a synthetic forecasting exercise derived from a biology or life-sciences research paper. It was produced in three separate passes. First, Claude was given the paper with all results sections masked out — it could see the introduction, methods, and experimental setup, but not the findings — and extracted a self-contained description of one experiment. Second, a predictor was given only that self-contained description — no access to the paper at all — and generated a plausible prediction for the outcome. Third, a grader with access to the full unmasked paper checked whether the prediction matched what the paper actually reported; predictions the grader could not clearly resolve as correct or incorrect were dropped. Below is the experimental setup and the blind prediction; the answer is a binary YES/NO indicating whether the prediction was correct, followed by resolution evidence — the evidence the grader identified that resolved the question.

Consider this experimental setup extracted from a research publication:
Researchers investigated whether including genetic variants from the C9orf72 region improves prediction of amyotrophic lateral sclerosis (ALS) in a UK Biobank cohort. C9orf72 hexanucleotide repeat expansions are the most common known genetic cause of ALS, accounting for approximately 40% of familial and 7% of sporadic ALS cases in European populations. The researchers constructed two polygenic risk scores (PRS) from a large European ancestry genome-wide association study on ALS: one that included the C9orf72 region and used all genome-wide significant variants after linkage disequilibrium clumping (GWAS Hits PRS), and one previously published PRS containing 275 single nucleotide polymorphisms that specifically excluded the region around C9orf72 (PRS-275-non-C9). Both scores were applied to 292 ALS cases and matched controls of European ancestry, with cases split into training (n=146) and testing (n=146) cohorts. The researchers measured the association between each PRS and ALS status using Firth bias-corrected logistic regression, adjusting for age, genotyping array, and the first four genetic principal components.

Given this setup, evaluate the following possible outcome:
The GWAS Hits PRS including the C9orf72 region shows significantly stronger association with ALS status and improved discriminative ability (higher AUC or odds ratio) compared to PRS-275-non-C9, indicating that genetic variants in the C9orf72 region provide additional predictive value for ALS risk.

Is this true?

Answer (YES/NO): NO